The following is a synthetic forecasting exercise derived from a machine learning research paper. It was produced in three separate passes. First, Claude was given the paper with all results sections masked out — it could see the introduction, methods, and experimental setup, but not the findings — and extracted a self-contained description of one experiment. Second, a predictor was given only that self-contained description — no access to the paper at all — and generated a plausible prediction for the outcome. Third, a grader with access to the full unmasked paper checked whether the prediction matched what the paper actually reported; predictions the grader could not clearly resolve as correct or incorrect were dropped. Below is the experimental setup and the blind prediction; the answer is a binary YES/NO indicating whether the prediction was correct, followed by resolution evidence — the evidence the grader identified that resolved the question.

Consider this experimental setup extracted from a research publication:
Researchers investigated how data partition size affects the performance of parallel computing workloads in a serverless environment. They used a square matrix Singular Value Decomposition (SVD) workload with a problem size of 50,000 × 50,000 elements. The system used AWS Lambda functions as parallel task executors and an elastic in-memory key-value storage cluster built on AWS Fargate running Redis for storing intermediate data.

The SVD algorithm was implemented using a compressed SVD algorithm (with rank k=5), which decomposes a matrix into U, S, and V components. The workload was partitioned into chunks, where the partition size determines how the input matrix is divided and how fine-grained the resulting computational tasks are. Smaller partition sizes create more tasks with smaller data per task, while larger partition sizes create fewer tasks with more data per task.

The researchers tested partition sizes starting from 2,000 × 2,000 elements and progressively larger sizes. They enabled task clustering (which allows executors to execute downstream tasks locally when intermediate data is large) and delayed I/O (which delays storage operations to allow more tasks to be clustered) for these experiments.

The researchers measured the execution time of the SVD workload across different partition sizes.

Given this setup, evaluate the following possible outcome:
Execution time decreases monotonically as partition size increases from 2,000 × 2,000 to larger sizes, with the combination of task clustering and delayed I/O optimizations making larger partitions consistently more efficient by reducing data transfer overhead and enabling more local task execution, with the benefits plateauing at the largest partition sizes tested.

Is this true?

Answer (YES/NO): YES